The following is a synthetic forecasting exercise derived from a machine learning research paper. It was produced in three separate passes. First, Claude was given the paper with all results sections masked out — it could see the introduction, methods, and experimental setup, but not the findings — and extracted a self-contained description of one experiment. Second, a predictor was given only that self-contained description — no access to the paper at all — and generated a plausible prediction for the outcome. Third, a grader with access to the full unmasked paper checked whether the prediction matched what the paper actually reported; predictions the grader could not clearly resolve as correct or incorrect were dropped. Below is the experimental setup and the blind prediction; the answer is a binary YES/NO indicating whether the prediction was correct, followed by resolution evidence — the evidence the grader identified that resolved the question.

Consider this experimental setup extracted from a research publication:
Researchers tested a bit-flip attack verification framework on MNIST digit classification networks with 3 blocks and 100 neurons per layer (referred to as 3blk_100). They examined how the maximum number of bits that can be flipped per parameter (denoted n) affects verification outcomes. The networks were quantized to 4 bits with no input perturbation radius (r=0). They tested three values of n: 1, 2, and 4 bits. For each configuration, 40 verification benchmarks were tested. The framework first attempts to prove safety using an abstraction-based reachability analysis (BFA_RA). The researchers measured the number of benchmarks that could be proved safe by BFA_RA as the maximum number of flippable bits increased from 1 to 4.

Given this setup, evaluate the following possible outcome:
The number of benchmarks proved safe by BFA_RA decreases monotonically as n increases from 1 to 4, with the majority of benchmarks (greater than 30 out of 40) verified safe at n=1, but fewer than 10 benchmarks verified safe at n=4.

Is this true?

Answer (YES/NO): NO